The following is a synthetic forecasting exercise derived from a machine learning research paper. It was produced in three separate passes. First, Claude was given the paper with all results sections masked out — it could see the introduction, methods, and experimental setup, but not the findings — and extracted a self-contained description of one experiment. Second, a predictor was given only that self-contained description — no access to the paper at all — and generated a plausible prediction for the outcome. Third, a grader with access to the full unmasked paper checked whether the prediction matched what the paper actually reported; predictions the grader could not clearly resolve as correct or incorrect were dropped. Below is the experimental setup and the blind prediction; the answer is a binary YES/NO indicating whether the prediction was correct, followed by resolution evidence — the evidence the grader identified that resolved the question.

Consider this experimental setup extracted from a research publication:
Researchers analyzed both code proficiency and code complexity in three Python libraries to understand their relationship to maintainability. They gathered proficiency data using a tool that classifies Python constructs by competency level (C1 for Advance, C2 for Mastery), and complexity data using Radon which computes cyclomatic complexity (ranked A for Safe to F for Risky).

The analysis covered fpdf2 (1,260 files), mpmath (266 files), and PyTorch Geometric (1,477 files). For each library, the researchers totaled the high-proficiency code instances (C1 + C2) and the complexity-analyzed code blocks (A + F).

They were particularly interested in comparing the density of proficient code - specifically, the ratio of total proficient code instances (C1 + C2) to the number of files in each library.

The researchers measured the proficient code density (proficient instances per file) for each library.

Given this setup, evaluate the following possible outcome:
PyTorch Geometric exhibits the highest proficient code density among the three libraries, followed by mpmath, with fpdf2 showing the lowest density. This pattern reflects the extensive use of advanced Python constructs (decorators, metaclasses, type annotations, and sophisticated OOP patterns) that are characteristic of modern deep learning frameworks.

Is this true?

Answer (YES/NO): NO